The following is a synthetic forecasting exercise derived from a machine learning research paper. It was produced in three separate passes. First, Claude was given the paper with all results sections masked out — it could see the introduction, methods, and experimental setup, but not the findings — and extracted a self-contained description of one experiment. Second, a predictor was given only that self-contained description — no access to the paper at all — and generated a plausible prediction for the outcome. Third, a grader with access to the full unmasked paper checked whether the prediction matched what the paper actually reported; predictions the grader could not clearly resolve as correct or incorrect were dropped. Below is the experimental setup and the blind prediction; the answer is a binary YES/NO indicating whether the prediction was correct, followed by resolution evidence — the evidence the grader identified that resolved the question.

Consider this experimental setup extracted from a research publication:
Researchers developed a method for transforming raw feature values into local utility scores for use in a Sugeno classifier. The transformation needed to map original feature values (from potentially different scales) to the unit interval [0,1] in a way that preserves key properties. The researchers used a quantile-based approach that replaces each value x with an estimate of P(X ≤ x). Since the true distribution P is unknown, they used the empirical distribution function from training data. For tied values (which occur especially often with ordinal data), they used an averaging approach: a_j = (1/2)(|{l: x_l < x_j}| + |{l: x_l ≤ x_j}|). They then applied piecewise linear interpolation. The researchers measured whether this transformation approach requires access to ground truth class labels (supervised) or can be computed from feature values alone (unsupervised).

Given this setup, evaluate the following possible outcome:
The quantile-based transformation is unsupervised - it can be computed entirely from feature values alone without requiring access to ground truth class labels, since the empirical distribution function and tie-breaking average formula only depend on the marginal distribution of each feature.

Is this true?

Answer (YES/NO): YES